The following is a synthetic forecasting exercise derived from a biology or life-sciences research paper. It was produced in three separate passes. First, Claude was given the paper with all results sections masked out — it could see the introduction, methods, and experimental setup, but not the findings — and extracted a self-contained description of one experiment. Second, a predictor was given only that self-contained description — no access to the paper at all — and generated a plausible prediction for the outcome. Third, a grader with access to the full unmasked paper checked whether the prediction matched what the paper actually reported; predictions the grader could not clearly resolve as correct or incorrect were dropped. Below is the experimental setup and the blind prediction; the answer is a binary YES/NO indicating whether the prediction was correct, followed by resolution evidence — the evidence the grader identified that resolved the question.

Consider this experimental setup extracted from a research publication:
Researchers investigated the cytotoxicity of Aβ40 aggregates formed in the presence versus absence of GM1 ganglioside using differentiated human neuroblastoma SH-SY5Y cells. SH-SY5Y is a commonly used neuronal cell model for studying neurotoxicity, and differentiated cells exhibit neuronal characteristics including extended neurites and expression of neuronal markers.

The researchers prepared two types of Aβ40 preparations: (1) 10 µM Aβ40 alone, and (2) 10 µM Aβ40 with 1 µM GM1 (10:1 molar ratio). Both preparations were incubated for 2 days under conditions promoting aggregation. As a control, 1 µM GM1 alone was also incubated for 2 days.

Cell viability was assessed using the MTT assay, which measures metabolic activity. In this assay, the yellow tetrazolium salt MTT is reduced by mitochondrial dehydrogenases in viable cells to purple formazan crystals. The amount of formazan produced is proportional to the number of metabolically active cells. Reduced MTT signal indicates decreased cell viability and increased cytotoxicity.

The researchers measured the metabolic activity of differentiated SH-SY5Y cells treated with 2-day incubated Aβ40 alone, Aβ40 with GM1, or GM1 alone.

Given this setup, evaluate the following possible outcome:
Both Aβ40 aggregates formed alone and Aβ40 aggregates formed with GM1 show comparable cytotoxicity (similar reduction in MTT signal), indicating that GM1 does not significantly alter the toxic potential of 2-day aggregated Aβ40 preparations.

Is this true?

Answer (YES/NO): NO